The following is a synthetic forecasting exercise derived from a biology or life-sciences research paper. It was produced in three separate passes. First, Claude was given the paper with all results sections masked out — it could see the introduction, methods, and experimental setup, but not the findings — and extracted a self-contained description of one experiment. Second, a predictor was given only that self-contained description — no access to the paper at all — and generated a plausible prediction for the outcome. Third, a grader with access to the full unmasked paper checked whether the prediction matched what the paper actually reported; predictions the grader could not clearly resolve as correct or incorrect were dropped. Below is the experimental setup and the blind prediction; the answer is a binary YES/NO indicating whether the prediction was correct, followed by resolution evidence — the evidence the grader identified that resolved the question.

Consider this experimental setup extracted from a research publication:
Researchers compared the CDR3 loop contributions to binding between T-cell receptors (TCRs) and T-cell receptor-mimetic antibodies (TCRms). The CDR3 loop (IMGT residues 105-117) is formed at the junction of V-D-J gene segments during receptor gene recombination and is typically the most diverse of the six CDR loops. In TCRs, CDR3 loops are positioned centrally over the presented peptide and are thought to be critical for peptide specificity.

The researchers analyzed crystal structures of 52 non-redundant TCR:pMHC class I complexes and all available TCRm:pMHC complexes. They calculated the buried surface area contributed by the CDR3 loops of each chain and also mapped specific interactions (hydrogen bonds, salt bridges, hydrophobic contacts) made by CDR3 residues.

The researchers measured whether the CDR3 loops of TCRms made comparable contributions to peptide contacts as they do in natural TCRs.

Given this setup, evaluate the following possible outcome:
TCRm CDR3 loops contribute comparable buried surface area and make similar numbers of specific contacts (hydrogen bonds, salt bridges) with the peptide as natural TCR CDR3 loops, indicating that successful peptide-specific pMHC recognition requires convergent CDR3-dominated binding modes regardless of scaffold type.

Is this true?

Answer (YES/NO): NO